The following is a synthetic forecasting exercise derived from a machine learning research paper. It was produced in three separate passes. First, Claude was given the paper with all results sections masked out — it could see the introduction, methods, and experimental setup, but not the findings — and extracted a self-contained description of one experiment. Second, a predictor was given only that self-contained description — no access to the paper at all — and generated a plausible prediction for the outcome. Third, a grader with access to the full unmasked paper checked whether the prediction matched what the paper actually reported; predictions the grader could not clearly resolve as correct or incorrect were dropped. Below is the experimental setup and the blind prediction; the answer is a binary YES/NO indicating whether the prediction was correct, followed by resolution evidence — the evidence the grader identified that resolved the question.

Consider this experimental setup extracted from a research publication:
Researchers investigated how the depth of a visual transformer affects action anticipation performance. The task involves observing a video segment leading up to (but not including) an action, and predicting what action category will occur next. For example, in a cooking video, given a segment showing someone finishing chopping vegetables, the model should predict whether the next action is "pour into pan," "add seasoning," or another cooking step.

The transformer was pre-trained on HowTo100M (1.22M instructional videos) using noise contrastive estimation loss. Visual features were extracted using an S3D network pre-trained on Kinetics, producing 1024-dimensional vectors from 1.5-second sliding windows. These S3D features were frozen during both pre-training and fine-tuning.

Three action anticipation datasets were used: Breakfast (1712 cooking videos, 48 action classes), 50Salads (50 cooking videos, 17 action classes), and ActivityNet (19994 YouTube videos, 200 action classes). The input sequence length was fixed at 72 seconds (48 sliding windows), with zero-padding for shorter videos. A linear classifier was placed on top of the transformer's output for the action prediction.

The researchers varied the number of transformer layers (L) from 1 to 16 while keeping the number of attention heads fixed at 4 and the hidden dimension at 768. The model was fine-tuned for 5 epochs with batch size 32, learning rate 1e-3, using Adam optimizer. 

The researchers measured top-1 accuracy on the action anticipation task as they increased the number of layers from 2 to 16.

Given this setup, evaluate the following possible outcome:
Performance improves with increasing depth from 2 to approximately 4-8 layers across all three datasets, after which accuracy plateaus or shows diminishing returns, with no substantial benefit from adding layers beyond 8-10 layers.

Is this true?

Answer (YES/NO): NO